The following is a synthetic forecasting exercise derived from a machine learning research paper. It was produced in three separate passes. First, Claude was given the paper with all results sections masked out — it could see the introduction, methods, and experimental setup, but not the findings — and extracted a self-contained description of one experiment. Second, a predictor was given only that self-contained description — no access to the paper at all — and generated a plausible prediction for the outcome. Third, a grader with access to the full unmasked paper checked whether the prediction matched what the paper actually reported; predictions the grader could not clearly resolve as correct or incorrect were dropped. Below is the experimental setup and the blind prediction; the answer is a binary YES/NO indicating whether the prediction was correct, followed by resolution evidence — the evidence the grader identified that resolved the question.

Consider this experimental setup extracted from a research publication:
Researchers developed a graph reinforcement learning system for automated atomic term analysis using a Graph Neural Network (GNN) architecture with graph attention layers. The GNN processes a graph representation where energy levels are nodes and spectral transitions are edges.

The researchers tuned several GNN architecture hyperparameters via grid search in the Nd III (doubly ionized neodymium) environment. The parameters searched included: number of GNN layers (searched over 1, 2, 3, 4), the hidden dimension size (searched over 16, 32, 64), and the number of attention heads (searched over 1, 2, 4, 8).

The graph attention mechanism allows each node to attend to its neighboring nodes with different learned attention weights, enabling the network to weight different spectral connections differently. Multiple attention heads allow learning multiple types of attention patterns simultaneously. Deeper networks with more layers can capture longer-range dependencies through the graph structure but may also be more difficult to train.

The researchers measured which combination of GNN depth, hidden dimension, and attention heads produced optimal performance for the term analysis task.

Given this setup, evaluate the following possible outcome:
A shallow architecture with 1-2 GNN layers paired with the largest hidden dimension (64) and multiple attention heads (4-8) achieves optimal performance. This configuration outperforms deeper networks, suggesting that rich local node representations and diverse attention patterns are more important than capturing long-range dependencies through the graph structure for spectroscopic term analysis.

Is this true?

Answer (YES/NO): NO